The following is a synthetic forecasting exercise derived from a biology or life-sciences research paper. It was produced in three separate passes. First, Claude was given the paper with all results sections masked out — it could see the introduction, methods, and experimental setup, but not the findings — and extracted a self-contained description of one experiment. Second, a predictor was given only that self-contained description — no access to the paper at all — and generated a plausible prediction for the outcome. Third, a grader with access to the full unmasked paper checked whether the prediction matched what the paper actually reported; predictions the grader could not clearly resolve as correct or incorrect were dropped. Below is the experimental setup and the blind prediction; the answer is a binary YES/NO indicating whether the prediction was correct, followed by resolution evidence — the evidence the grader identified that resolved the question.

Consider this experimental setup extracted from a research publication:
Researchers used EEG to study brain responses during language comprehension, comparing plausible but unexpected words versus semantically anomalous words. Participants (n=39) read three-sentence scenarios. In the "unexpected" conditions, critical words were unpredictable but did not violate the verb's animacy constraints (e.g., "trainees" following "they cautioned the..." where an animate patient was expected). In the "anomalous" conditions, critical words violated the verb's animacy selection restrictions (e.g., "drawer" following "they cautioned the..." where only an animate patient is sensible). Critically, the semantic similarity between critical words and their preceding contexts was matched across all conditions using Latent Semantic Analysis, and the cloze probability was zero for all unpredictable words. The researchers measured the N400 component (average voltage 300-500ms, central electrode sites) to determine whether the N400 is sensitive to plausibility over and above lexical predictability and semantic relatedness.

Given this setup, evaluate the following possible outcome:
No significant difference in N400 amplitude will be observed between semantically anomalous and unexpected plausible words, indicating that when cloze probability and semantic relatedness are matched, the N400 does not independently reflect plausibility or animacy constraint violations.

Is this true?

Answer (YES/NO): NO